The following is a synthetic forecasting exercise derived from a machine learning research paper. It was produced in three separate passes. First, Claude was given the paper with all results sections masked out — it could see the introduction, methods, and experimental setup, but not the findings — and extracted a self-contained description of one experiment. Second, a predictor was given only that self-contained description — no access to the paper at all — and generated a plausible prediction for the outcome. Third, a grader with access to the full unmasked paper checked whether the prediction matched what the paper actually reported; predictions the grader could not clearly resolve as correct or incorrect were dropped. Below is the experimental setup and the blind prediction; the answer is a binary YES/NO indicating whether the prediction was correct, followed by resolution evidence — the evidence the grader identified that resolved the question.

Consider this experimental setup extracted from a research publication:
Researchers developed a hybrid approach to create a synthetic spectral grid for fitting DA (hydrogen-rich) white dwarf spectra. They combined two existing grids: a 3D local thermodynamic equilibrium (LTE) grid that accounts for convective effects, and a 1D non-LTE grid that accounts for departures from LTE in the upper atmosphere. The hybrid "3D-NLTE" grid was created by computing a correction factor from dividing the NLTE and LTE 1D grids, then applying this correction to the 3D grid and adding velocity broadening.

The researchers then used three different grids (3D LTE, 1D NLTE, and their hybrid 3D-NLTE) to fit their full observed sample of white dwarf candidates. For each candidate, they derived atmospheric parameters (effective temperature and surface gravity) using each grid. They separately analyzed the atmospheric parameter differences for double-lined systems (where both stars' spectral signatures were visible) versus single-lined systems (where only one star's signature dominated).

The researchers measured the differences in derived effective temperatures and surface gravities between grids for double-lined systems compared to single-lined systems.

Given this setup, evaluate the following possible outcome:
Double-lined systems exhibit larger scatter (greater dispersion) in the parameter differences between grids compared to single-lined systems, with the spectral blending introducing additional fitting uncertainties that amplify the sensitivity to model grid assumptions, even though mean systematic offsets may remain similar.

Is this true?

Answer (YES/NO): YES